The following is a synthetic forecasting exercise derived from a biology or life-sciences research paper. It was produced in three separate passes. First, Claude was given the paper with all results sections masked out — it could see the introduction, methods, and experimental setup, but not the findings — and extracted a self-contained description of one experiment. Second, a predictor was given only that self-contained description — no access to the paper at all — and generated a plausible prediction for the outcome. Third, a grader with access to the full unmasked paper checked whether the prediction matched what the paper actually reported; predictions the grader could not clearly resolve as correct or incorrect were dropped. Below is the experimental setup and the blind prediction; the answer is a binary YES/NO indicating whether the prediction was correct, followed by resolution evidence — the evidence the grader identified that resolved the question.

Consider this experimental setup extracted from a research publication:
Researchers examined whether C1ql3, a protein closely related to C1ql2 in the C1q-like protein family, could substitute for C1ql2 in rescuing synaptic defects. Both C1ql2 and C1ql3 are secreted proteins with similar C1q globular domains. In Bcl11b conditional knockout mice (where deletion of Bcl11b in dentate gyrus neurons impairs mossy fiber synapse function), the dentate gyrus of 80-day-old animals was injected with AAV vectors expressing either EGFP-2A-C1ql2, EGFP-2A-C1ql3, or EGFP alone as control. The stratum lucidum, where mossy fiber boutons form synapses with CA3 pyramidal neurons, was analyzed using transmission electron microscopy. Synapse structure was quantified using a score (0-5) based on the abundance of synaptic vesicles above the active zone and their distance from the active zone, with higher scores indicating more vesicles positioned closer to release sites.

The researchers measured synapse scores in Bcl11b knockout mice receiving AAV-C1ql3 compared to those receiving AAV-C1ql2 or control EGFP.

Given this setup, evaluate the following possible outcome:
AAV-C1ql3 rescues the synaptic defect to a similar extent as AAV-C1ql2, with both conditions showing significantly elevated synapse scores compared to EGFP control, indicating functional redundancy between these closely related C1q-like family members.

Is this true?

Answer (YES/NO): NO